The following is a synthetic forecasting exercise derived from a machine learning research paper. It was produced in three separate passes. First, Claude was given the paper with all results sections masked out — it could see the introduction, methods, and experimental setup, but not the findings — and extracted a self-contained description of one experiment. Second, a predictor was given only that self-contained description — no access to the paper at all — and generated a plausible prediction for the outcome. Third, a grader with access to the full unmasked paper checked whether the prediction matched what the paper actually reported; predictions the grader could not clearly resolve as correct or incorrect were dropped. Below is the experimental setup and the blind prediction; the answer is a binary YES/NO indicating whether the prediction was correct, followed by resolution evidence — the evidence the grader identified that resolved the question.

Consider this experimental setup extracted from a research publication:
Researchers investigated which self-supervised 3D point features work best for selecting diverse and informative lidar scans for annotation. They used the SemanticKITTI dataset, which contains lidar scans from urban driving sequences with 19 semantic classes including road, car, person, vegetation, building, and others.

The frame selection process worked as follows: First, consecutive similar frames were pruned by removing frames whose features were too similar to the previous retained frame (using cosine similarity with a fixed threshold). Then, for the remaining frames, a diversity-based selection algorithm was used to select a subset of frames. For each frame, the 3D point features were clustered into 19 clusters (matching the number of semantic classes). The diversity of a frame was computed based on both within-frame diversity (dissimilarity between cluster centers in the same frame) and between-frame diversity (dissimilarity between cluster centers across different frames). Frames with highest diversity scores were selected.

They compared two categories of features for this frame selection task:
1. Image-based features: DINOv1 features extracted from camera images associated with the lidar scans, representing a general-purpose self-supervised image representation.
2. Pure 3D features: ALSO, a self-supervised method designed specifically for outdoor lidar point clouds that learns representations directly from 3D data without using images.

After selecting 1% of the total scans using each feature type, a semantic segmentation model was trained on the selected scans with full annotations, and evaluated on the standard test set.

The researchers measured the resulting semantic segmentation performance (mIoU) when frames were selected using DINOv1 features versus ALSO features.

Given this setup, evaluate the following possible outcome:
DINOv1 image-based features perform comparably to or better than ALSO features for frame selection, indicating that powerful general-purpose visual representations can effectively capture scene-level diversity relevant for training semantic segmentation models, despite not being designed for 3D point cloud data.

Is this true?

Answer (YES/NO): YES